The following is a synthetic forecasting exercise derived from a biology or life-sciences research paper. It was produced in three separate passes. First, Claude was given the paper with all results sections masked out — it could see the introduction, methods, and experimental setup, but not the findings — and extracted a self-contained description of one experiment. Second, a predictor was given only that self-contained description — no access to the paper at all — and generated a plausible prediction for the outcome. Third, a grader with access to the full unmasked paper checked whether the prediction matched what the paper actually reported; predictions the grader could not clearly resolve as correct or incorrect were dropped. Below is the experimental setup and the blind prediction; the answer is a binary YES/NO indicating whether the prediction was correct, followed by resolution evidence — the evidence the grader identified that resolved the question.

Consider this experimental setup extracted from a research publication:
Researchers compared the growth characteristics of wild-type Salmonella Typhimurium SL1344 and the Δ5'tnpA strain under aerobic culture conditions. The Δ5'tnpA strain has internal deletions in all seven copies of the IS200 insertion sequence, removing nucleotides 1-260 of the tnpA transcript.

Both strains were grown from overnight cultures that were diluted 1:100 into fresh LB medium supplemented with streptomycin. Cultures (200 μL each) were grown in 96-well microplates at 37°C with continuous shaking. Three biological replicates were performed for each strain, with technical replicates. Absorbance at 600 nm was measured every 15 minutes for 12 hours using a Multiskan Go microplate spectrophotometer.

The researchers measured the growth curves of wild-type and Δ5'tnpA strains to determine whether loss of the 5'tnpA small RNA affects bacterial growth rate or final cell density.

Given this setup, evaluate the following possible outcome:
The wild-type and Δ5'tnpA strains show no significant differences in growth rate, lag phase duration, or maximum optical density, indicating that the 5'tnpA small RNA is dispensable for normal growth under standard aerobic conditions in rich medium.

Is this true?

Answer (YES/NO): NO